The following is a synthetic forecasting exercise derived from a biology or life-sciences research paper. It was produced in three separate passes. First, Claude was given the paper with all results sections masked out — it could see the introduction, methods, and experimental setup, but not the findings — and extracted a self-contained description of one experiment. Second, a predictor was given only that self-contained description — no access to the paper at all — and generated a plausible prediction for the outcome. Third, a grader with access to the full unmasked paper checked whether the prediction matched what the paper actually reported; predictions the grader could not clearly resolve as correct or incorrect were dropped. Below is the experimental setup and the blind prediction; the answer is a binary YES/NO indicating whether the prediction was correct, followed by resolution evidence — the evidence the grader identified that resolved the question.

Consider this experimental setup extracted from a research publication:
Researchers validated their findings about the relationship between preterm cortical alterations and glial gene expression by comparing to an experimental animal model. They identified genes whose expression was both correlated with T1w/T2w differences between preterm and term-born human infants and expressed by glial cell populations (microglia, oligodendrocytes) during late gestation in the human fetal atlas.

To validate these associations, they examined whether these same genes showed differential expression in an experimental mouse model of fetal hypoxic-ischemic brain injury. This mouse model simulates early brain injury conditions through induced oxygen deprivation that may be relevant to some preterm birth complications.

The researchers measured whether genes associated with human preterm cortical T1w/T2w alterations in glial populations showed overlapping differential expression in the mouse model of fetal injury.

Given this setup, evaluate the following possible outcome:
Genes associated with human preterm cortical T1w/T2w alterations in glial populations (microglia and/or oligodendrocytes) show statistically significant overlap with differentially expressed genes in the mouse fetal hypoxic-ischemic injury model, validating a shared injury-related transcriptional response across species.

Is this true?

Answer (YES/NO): YES